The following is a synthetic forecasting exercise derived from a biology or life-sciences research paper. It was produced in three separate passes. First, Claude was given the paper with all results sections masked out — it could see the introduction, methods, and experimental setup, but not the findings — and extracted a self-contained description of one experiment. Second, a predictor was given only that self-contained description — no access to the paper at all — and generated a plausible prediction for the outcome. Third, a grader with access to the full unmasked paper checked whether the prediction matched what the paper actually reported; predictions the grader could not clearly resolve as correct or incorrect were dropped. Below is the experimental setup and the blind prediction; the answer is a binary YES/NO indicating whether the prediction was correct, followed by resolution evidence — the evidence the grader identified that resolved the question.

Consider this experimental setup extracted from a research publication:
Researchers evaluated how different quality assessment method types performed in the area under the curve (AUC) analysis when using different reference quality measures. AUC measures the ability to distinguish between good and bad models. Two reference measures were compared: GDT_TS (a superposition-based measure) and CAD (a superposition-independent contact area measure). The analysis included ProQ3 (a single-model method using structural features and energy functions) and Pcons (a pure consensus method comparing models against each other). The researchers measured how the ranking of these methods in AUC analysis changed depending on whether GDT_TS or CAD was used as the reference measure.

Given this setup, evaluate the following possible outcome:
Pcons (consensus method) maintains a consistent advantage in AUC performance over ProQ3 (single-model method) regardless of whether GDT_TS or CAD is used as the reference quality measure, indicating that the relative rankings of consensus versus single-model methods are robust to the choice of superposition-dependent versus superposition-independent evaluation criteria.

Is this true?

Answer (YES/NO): NO